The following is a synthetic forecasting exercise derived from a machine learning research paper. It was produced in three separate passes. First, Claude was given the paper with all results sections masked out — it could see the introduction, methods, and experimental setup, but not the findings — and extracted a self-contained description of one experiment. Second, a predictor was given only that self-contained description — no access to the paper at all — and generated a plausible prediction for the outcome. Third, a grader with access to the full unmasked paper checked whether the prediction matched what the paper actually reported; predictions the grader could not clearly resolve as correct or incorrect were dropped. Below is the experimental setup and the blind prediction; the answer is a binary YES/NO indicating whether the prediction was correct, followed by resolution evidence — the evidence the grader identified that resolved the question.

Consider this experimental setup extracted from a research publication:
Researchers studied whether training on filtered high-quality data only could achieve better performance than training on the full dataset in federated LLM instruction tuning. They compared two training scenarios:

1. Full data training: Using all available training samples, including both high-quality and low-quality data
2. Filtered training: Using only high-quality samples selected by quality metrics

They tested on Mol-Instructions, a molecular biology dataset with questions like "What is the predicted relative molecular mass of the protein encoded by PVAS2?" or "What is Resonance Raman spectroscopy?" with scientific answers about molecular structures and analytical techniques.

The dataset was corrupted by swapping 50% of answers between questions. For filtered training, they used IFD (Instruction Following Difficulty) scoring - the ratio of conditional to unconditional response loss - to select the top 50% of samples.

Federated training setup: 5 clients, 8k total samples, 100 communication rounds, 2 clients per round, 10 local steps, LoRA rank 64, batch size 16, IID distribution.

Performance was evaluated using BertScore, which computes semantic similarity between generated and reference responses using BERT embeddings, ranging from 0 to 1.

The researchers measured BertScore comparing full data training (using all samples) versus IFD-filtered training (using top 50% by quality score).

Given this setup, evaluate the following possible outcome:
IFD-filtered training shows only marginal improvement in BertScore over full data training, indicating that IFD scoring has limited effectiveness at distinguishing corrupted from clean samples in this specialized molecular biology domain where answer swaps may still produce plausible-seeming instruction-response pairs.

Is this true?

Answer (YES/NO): YES